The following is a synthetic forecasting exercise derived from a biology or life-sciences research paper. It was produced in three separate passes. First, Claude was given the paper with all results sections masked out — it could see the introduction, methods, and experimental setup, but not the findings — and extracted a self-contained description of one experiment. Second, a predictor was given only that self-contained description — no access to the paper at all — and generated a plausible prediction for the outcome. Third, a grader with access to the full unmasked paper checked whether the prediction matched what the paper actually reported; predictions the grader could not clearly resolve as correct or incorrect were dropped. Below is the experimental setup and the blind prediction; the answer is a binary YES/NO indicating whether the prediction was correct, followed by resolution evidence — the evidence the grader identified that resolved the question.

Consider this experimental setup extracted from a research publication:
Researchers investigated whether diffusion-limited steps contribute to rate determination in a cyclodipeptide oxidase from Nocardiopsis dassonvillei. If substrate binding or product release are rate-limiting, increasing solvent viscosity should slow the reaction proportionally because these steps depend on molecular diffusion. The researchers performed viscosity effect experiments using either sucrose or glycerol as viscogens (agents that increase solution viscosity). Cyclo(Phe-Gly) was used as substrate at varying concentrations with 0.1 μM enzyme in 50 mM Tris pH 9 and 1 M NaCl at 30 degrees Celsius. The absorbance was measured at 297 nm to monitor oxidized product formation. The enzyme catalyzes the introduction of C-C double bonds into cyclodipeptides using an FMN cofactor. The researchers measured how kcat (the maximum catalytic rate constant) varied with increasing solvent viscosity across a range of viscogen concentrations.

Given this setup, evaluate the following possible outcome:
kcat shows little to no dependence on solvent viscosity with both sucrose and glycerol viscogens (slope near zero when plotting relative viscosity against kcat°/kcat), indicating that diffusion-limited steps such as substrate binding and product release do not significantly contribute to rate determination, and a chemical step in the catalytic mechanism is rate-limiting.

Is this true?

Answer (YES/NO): YES